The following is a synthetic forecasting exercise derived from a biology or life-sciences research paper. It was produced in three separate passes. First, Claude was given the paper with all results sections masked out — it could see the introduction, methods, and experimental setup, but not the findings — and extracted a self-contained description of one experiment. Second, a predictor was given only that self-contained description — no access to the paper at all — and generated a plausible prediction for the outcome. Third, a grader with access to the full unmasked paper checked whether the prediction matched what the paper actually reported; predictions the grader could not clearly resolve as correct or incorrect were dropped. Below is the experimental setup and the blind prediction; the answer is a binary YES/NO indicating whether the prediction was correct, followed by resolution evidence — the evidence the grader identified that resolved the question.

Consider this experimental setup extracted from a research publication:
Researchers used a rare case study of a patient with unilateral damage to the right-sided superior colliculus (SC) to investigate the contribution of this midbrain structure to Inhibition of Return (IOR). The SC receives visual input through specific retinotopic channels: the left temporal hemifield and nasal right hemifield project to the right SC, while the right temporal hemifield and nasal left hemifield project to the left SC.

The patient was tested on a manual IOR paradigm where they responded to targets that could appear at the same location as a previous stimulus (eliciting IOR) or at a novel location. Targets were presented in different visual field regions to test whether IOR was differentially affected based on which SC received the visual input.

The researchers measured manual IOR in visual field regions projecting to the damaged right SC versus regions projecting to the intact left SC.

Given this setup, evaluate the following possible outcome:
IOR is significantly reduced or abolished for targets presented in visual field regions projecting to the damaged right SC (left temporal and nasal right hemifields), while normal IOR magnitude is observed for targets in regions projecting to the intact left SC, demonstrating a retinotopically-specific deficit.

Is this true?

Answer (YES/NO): YES